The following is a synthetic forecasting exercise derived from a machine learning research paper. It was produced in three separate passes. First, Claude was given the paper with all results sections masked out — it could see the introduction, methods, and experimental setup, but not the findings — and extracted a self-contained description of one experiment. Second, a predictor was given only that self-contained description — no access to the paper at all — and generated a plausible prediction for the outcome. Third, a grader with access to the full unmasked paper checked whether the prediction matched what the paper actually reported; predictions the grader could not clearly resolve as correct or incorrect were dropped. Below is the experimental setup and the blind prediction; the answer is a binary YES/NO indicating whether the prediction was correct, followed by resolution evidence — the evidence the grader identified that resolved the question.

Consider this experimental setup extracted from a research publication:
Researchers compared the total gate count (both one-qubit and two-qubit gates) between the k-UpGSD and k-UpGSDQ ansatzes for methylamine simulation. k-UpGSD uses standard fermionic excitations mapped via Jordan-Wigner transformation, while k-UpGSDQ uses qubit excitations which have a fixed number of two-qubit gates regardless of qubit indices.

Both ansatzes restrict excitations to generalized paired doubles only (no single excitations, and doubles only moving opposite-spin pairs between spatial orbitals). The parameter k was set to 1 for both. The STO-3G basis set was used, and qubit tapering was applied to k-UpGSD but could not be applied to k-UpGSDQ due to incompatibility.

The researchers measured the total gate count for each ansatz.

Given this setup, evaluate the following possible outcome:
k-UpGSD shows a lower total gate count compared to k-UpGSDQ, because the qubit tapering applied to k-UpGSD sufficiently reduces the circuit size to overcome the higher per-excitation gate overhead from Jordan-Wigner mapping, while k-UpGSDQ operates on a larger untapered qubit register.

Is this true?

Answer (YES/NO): NO